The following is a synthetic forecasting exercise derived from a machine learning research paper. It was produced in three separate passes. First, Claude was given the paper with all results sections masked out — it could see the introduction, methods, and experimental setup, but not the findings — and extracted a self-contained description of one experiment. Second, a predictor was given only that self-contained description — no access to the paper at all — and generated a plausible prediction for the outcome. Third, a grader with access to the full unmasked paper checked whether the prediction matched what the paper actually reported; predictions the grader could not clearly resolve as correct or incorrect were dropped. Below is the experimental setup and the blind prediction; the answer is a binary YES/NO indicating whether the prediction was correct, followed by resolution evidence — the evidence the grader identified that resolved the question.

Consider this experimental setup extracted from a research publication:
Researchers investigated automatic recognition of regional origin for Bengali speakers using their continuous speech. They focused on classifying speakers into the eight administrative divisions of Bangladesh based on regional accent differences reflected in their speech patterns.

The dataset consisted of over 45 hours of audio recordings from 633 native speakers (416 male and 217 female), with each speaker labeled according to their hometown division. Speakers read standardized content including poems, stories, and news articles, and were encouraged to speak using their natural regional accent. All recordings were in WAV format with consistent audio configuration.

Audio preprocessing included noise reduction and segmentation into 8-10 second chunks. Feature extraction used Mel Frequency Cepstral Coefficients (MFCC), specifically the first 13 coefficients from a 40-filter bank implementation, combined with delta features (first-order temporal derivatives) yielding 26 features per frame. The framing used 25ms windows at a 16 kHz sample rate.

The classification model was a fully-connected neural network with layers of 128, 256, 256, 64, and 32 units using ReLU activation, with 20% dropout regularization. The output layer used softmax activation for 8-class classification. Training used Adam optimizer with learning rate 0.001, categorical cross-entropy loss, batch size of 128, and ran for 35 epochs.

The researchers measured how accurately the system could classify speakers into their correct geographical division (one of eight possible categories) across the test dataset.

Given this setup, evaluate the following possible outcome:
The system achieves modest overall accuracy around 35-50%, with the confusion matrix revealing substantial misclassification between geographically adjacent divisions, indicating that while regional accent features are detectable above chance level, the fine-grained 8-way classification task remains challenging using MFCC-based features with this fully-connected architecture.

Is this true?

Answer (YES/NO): NO